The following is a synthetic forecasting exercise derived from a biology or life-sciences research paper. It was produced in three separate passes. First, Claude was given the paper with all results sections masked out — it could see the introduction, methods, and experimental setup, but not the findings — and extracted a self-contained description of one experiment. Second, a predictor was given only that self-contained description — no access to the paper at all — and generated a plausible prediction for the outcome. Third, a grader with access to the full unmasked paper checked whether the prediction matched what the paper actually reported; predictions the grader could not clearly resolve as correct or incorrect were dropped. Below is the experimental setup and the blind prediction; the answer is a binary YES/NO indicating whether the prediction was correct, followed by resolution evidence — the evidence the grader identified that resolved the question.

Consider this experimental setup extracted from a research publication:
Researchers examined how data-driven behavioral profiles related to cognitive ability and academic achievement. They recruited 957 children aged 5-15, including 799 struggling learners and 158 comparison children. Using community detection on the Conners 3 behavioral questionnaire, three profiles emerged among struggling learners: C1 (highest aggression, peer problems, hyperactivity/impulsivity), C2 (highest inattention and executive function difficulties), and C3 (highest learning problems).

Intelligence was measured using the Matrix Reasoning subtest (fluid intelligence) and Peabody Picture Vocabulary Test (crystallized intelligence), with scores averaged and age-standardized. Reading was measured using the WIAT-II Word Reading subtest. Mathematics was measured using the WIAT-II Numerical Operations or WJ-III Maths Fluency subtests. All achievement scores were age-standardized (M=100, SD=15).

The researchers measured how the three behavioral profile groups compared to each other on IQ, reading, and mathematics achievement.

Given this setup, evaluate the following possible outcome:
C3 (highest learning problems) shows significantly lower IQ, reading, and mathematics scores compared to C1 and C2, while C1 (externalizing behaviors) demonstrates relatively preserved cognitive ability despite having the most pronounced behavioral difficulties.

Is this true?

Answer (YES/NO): NO